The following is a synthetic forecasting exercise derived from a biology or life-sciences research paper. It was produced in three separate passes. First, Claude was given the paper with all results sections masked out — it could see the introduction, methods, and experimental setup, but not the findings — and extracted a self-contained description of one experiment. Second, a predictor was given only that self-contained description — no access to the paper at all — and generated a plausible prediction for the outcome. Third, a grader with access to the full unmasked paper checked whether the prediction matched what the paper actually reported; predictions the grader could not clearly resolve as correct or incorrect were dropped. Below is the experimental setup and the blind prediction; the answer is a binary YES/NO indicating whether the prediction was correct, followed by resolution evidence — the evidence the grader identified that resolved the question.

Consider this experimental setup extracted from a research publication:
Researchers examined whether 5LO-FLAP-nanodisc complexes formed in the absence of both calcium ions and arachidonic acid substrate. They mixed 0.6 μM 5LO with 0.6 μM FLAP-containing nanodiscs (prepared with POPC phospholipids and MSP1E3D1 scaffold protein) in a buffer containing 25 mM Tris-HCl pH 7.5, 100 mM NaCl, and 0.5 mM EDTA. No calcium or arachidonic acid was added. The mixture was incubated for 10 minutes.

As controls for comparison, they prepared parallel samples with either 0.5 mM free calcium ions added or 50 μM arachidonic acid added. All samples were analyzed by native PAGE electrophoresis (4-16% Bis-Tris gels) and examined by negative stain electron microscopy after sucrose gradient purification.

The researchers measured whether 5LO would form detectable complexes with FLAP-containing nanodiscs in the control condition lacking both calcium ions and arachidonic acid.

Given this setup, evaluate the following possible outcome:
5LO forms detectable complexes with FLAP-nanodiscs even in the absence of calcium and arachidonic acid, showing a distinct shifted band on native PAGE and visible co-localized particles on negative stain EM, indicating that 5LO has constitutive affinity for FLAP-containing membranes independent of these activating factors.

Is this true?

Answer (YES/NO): NO